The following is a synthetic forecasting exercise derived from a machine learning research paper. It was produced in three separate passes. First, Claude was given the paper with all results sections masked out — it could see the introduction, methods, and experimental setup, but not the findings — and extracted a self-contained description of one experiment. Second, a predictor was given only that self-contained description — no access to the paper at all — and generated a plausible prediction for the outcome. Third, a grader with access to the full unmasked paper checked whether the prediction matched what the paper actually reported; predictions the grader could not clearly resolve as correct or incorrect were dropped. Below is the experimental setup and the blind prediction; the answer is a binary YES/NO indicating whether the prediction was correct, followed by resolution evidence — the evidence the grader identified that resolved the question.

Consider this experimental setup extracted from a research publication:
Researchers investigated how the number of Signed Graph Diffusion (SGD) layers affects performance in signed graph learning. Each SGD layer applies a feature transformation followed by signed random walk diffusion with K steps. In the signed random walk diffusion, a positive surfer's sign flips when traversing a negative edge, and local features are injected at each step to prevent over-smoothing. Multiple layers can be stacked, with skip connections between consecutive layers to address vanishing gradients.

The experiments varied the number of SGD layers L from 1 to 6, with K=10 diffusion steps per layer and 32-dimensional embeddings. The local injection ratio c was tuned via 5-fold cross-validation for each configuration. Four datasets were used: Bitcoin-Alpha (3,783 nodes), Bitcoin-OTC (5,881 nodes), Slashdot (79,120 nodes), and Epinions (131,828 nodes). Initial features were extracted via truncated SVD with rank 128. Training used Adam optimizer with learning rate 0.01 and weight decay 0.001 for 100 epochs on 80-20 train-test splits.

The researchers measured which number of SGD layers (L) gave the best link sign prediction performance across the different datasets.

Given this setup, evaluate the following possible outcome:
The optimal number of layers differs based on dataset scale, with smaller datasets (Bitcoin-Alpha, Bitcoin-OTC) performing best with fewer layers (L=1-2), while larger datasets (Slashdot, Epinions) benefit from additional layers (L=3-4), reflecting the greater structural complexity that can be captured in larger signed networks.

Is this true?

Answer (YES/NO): NO